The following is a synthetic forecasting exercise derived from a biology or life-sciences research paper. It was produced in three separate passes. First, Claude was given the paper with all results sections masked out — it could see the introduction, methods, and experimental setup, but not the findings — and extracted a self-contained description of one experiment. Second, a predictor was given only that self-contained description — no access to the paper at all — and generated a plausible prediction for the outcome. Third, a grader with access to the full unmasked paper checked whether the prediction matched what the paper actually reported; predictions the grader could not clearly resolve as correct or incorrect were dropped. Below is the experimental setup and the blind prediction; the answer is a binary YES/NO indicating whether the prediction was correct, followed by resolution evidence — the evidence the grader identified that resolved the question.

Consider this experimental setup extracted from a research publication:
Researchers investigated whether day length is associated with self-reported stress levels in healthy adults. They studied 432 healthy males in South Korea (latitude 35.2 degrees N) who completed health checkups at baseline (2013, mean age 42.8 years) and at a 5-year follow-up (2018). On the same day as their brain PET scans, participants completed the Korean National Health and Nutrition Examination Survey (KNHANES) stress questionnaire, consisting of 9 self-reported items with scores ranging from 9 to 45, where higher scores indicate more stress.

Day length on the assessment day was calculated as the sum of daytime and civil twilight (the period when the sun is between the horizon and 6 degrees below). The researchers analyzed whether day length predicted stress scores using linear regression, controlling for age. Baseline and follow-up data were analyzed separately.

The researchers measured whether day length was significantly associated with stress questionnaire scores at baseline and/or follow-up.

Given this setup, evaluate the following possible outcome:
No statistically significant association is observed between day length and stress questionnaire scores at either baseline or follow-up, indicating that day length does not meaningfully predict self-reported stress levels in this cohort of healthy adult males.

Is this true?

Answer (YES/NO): YES